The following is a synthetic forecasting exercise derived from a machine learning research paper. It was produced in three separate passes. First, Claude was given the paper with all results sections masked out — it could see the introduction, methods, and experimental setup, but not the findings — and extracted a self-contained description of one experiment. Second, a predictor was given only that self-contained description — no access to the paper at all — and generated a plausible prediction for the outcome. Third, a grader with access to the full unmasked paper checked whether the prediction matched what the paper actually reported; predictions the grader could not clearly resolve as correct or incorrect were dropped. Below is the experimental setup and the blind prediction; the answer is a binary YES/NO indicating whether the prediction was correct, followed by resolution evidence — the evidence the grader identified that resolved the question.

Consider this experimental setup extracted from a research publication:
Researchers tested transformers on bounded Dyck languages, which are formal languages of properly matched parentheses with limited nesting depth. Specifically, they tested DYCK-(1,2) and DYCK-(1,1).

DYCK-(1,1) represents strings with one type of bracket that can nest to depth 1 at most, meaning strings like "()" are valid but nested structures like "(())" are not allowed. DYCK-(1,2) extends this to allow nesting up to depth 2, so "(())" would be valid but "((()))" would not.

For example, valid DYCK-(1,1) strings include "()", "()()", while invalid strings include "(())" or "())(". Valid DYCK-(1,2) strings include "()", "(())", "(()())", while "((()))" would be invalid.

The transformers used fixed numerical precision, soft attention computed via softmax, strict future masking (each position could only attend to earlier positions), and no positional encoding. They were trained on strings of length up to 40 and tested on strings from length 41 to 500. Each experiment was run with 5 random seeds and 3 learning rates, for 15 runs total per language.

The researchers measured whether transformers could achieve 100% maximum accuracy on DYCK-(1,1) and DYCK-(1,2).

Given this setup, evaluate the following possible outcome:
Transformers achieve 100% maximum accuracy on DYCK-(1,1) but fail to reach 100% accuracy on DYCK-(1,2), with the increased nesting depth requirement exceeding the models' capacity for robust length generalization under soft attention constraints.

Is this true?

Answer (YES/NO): NO